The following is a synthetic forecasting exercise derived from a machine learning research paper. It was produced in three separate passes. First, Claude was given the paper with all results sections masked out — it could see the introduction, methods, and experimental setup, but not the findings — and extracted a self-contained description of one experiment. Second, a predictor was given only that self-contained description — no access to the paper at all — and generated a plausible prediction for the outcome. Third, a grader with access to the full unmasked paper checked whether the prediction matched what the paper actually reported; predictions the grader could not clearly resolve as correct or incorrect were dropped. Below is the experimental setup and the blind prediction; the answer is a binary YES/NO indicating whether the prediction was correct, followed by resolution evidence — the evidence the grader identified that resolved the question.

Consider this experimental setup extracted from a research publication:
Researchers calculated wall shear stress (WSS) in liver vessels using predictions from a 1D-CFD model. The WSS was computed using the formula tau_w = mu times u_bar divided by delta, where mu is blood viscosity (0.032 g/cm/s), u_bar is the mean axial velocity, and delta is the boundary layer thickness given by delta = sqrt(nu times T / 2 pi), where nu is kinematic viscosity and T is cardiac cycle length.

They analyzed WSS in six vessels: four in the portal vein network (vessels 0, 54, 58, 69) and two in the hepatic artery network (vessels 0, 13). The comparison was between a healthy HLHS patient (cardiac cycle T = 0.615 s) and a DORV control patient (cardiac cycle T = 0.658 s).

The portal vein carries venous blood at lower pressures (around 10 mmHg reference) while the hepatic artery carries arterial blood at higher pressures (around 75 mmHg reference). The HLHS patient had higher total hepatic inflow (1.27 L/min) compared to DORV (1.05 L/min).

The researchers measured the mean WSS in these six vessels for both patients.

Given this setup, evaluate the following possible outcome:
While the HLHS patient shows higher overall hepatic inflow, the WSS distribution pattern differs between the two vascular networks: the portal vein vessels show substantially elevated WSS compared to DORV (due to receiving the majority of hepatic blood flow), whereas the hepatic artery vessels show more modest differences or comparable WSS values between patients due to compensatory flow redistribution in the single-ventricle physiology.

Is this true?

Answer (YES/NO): NO